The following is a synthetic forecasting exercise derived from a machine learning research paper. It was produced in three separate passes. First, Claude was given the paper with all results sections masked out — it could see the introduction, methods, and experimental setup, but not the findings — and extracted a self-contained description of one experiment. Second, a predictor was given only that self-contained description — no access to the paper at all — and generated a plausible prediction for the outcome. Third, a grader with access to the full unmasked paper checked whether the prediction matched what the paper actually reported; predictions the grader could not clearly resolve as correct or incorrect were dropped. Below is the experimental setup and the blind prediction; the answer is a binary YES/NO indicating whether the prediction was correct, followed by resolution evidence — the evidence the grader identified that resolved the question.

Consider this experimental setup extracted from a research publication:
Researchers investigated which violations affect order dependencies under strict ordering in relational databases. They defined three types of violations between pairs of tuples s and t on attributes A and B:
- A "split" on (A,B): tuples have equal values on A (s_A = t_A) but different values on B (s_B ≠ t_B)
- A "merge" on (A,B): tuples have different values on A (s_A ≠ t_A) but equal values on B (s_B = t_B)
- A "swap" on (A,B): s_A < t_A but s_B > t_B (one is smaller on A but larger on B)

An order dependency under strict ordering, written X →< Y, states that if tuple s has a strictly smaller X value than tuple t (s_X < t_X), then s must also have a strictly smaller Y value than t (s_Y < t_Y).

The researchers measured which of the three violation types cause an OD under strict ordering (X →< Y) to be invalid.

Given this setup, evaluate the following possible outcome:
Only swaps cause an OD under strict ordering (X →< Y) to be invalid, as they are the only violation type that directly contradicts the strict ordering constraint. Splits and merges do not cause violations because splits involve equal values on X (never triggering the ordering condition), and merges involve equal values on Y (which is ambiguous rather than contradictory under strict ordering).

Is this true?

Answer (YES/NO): NO